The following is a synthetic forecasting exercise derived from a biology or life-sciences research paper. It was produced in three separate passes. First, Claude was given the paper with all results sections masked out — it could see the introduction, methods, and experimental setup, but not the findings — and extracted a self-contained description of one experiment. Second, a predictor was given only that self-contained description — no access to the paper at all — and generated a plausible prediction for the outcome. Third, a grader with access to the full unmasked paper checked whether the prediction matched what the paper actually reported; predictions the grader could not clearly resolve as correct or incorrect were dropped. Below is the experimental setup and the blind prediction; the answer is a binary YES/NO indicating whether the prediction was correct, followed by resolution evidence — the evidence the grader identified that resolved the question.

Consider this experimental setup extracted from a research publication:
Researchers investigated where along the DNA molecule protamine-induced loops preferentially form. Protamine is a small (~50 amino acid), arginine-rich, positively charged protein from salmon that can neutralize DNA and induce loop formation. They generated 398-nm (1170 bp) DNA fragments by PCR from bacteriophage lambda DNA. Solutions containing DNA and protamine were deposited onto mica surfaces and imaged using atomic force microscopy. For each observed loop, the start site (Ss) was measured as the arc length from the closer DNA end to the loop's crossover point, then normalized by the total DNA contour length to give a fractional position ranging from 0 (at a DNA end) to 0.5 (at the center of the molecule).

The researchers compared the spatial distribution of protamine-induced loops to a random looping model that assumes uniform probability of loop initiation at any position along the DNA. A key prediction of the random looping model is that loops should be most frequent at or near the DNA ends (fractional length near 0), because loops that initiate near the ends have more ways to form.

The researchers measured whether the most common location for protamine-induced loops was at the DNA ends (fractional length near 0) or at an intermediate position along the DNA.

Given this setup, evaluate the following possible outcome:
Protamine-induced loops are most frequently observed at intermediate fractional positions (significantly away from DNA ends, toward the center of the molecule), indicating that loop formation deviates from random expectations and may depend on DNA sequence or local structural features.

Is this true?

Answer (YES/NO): YES